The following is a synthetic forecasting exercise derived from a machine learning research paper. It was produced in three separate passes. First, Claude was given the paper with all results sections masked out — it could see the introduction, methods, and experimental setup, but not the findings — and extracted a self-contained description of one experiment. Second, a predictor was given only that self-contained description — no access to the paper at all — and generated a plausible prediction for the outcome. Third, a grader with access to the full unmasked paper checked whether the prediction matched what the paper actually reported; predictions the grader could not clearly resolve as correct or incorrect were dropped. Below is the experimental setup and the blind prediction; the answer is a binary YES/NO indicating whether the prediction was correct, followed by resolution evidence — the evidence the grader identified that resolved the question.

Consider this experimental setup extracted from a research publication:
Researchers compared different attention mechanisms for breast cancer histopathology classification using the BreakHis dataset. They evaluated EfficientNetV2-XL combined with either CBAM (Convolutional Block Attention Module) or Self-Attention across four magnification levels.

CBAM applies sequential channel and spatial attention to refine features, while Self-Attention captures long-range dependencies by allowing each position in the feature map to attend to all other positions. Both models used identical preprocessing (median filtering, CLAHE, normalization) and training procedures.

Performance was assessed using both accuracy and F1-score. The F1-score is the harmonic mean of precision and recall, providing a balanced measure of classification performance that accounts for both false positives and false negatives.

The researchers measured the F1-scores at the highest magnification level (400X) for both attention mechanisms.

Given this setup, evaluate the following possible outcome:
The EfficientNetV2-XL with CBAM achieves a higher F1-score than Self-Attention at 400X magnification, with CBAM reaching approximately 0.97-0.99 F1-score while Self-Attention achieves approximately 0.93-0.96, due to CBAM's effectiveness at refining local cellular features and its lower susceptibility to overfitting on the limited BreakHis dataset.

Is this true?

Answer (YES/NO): YES